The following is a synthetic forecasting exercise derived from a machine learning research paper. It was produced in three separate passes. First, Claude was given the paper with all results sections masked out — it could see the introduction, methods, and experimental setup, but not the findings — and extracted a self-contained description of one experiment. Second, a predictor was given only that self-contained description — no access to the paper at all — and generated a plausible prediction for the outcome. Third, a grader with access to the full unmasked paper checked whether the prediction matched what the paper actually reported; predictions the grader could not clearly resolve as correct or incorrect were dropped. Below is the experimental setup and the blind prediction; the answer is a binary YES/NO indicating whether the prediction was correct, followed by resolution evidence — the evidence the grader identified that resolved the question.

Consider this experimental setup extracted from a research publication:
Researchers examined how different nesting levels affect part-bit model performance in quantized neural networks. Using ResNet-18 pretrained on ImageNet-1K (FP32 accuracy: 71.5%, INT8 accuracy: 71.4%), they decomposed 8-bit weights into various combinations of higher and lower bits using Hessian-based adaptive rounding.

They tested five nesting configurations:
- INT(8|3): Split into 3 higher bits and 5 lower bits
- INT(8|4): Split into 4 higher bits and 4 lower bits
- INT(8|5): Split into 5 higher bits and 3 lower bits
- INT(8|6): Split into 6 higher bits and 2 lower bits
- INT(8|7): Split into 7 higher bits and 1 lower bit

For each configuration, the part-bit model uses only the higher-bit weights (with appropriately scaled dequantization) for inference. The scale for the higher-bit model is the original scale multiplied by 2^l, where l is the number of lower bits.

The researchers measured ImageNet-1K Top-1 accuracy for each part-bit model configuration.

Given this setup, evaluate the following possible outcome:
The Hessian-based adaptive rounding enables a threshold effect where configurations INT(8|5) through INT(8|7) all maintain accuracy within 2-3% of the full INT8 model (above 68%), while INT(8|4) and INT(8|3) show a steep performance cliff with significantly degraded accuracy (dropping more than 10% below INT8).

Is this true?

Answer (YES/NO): NO